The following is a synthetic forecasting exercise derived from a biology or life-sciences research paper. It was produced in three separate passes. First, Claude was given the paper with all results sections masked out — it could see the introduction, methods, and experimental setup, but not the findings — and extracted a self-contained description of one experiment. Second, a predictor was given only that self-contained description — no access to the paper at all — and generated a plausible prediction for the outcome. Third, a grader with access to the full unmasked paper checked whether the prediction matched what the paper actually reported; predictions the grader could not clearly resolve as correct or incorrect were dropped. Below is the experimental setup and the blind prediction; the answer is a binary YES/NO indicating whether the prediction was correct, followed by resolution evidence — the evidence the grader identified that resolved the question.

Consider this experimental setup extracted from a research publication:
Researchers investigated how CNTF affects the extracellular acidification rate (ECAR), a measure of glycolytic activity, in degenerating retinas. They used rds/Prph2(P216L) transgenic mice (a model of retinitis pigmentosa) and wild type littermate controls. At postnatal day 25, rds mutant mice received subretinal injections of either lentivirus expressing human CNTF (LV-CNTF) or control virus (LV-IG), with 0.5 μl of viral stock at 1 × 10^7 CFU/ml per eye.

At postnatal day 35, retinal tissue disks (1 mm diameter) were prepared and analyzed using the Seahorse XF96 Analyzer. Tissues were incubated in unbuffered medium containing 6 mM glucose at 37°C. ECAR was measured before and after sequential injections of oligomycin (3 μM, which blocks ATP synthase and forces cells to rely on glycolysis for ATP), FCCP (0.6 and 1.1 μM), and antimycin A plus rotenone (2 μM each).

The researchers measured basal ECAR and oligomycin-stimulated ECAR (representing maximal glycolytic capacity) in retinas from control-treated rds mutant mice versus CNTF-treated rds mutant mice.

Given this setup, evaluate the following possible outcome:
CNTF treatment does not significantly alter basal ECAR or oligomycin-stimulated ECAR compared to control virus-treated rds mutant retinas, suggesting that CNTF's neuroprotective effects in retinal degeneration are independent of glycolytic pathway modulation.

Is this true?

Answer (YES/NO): NO